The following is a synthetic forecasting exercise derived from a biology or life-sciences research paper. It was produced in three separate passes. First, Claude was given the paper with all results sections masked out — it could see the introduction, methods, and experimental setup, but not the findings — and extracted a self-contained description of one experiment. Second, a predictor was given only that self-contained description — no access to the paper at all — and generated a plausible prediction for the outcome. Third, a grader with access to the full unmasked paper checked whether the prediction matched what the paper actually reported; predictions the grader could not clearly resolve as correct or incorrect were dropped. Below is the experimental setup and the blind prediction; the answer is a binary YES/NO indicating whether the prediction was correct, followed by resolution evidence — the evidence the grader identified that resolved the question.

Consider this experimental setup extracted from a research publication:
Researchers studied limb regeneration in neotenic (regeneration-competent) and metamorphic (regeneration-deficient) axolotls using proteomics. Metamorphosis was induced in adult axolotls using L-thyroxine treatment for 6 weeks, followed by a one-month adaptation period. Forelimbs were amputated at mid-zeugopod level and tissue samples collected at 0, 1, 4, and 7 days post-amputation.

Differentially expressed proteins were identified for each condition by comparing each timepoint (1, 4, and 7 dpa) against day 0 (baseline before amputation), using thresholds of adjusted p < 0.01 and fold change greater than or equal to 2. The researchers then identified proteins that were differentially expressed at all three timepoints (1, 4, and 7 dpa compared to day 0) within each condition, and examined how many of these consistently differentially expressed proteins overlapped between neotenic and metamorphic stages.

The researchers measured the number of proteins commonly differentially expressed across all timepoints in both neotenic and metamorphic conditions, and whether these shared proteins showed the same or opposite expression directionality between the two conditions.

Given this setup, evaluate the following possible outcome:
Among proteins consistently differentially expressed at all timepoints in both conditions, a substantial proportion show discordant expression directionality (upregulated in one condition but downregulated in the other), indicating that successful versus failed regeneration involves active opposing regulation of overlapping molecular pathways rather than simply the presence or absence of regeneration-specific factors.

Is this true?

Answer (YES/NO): YES